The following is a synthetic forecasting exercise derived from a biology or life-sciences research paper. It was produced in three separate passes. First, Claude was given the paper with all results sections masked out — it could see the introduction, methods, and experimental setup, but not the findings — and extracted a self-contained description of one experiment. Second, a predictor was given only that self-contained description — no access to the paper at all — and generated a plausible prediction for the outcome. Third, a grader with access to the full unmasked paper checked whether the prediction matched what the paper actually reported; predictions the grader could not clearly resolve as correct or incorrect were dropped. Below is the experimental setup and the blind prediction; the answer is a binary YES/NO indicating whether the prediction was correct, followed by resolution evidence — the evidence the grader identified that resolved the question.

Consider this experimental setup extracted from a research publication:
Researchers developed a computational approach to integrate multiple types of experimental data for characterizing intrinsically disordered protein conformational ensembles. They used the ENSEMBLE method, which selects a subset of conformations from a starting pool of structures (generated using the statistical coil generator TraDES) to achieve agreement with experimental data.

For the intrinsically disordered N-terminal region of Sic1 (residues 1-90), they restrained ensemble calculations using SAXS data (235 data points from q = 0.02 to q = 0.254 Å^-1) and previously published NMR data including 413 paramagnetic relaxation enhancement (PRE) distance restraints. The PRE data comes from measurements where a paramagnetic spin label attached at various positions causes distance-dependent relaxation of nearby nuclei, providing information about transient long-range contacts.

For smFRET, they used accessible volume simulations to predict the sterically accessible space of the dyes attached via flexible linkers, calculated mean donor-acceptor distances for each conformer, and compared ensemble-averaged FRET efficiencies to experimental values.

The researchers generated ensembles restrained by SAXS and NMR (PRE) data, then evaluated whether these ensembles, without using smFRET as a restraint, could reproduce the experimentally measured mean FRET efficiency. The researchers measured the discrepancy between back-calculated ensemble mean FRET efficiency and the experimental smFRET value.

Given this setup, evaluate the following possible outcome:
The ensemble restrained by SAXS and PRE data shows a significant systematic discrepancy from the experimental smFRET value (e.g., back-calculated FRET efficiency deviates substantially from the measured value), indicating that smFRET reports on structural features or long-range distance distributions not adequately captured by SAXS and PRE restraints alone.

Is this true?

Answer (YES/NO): NO